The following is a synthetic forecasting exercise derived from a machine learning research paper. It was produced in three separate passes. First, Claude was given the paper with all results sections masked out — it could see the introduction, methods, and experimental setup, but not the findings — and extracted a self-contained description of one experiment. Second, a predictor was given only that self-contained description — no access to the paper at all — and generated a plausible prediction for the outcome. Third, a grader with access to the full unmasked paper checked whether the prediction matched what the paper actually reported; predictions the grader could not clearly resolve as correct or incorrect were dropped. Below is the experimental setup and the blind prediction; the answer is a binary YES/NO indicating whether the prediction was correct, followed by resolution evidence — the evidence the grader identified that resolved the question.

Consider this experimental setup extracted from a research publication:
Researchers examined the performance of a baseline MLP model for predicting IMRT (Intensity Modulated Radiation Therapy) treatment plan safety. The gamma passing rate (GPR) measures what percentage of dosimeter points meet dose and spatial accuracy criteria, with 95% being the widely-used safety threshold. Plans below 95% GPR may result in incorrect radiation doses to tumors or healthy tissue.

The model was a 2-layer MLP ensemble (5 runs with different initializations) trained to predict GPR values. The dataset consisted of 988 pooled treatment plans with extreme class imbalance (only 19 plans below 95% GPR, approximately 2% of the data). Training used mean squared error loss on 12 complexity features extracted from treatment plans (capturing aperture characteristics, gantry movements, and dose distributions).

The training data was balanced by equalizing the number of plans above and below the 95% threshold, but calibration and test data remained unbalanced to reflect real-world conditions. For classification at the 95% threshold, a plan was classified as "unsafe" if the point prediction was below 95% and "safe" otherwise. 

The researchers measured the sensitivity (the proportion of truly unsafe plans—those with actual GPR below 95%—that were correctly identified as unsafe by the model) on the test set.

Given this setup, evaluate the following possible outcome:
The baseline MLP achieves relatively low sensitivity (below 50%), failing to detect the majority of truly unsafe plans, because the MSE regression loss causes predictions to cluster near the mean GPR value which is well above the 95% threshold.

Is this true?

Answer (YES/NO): YES